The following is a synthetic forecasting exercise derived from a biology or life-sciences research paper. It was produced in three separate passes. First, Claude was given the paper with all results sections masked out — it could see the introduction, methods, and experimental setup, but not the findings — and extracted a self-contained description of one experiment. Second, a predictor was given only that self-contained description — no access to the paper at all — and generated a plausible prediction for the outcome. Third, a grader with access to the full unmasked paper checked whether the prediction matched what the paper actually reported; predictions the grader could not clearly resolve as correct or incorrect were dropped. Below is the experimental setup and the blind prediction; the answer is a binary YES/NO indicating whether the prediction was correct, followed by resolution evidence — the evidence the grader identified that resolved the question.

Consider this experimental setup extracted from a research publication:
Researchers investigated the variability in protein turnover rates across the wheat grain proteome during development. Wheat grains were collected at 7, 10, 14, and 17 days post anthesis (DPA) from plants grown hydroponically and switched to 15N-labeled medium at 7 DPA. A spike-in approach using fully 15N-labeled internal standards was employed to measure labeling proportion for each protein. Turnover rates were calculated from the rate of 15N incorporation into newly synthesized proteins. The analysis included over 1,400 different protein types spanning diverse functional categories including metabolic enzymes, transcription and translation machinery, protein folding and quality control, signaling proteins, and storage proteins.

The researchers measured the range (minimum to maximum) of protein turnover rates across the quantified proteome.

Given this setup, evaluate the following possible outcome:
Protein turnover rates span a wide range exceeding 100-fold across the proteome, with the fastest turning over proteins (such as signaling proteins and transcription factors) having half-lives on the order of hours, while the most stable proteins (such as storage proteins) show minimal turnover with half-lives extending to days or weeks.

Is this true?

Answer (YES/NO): NO